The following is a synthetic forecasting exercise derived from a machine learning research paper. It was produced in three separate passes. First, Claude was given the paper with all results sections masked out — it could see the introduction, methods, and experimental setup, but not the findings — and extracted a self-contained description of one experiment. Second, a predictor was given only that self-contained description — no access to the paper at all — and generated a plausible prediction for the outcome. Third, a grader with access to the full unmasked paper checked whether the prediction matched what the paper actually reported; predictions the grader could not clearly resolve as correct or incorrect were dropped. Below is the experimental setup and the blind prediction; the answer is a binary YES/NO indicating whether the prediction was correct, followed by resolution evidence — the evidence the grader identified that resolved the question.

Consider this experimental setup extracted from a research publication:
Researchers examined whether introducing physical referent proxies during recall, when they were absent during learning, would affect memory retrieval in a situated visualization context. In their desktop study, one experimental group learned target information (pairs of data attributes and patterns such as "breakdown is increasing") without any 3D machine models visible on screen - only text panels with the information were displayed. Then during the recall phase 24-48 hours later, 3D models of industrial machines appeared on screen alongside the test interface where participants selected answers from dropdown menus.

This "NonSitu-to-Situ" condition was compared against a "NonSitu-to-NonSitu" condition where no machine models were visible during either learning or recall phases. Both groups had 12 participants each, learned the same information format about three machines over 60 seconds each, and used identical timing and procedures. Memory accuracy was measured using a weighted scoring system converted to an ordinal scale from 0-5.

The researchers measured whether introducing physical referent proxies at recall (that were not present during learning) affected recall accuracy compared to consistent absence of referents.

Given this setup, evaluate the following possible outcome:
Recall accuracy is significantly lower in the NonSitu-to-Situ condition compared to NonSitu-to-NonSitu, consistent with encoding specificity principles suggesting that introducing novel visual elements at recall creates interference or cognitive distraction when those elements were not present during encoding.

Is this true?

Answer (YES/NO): NO